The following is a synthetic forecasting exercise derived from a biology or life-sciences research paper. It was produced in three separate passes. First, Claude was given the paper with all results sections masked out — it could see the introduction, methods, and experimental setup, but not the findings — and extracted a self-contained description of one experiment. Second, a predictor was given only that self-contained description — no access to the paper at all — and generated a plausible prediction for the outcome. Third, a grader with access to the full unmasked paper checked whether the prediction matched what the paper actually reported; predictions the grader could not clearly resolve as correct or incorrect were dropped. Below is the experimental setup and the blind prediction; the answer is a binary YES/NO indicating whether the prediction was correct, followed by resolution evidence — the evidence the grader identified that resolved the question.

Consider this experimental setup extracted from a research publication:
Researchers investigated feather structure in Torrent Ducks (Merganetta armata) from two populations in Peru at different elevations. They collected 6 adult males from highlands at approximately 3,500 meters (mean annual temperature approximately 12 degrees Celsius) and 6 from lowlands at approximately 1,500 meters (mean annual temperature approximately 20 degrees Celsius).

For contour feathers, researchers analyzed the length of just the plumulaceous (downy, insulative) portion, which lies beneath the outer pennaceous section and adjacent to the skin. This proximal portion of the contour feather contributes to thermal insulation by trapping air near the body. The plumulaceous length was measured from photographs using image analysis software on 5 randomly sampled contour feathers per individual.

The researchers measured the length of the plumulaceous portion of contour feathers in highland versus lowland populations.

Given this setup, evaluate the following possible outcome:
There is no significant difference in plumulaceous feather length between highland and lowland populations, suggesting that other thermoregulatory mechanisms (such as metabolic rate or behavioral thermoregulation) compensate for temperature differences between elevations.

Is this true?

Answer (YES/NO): YES